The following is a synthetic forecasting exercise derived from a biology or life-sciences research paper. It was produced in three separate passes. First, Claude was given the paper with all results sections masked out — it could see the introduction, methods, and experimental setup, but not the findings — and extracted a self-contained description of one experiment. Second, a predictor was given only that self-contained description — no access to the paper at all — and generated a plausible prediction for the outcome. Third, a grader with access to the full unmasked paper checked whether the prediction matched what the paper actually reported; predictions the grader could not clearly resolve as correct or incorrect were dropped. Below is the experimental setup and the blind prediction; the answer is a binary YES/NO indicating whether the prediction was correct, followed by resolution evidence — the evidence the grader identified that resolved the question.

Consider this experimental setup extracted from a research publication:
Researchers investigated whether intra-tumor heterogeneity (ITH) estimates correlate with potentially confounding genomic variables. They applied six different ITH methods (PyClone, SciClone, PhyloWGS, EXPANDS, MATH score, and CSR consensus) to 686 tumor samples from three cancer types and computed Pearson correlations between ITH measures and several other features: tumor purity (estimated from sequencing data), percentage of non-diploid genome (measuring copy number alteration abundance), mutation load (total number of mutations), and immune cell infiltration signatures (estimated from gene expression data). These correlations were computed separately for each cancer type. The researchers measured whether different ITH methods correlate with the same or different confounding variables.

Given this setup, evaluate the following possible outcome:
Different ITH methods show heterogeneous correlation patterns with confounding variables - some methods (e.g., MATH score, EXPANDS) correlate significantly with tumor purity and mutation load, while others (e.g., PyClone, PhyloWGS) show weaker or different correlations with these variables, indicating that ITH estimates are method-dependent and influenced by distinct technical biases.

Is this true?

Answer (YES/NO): NO